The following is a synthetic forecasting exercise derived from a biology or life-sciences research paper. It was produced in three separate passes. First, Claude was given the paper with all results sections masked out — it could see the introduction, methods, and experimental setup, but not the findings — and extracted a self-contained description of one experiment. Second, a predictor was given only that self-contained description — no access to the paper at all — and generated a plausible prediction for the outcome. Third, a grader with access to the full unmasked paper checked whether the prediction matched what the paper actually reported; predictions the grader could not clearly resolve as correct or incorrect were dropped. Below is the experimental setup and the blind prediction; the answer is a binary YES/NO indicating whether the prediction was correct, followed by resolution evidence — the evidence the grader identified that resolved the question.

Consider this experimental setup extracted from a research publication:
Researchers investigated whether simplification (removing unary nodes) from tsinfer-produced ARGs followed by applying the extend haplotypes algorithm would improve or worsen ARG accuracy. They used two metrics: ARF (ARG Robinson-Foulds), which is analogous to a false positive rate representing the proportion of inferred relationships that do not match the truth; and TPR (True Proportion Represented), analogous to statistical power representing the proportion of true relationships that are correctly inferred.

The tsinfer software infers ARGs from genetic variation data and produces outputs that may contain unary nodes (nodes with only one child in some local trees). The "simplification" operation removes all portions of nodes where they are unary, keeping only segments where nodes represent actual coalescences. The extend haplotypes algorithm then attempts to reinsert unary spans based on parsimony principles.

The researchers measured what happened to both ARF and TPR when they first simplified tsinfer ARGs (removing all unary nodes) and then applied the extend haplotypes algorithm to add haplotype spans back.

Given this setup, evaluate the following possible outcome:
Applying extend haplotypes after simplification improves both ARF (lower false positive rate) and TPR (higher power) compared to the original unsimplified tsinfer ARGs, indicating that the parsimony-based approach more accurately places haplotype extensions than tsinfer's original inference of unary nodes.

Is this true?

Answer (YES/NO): NO